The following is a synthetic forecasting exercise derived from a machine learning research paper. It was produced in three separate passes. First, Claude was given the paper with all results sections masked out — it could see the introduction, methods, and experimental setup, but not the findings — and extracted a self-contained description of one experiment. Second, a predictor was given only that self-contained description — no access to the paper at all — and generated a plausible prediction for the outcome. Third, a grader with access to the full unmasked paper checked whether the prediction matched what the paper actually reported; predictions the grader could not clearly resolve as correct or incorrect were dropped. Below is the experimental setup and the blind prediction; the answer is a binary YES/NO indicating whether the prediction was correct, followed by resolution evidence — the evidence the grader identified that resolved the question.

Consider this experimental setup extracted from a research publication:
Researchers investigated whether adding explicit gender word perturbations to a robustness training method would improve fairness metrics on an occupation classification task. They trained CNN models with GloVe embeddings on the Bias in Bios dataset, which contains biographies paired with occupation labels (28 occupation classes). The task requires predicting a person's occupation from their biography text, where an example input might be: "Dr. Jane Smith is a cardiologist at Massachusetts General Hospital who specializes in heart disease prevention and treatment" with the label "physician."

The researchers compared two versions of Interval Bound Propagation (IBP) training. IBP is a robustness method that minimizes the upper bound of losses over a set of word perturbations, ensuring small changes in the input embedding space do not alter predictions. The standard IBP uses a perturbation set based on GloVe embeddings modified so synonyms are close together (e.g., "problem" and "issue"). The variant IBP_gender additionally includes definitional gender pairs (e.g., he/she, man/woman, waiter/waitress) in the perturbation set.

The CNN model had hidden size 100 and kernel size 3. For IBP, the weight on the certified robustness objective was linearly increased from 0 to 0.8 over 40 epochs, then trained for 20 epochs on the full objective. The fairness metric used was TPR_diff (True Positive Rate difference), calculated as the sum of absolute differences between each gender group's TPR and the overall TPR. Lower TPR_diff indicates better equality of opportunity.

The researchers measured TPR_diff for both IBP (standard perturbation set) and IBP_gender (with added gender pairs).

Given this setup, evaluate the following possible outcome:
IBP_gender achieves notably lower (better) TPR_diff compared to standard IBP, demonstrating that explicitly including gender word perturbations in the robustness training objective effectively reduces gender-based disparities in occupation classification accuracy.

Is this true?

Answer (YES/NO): YES